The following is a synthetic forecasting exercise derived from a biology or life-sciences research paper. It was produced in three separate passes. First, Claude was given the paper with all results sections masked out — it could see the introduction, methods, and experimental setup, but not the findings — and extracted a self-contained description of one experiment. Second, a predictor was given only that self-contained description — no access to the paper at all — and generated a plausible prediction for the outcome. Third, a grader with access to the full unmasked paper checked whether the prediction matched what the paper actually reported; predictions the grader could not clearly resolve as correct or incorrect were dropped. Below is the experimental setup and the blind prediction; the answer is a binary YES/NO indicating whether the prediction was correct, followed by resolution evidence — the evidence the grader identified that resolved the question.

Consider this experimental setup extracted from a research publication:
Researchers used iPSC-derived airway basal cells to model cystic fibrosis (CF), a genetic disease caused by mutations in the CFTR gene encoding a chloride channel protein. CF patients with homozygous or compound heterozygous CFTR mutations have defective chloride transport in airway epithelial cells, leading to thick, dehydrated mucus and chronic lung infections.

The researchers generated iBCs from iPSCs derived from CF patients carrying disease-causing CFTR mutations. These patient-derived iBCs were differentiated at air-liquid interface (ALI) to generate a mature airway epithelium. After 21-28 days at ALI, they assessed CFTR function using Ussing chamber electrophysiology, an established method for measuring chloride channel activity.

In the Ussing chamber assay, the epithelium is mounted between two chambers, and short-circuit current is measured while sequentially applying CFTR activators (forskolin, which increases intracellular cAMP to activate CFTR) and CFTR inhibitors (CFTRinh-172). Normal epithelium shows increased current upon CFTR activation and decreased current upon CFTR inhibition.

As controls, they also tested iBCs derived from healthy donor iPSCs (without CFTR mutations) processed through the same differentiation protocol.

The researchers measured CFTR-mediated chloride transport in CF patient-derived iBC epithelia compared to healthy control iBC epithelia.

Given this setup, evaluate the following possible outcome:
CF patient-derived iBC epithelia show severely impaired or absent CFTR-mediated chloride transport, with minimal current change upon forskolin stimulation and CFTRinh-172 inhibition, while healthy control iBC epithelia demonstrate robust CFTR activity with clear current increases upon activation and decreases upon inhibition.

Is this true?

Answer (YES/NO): YES